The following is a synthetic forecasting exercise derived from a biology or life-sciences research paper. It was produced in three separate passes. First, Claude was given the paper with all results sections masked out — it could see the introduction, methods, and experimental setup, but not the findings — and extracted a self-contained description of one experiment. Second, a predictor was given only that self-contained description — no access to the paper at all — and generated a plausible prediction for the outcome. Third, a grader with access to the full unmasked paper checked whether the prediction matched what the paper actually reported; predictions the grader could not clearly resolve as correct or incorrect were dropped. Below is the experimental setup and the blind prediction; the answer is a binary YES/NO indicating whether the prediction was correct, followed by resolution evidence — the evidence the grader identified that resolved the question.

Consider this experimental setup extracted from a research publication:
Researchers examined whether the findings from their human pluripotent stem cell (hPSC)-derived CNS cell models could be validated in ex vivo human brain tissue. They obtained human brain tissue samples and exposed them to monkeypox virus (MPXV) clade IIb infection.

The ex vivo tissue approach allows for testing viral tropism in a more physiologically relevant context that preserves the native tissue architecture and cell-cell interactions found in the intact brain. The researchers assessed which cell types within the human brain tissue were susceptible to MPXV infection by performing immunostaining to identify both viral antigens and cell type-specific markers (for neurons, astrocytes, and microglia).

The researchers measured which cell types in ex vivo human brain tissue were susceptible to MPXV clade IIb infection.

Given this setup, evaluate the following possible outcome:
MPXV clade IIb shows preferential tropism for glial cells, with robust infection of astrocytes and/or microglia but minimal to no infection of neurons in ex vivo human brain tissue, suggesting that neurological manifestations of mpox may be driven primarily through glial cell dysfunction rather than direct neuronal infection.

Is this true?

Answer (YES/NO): YES